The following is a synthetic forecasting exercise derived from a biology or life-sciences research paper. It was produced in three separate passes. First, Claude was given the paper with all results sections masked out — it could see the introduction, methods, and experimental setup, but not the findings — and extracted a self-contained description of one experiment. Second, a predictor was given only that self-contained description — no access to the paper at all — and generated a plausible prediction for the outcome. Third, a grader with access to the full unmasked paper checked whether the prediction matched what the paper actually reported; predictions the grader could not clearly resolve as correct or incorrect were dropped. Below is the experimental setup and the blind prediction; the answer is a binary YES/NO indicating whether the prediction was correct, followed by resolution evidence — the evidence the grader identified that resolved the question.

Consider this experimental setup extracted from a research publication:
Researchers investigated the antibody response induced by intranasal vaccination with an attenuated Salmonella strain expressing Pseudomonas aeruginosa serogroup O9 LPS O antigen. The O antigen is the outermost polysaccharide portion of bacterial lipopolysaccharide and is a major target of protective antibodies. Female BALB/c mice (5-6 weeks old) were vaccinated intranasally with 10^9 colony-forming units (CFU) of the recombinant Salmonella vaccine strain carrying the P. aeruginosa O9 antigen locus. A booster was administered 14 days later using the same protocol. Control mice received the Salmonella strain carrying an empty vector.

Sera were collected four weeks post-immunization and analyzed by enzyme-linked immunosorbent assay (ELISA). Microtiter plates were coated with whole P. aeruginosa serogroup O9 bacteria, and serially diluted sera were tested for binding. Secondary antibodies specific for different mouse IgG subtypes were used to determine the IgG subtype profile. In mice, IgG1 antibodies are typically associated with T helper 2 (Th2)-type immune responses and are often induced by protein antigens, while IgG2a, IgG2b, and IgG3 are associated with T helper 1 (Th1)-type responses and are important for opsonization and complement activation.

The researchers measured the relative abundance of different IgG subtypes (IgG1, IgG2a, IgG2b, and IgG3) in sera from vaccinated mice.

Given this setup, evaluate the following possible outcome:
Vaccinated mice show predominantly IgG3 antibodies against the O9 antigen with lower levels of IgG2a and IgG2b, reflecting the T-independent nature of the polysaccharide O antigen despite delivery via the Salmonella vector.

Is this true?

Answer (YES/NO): NO